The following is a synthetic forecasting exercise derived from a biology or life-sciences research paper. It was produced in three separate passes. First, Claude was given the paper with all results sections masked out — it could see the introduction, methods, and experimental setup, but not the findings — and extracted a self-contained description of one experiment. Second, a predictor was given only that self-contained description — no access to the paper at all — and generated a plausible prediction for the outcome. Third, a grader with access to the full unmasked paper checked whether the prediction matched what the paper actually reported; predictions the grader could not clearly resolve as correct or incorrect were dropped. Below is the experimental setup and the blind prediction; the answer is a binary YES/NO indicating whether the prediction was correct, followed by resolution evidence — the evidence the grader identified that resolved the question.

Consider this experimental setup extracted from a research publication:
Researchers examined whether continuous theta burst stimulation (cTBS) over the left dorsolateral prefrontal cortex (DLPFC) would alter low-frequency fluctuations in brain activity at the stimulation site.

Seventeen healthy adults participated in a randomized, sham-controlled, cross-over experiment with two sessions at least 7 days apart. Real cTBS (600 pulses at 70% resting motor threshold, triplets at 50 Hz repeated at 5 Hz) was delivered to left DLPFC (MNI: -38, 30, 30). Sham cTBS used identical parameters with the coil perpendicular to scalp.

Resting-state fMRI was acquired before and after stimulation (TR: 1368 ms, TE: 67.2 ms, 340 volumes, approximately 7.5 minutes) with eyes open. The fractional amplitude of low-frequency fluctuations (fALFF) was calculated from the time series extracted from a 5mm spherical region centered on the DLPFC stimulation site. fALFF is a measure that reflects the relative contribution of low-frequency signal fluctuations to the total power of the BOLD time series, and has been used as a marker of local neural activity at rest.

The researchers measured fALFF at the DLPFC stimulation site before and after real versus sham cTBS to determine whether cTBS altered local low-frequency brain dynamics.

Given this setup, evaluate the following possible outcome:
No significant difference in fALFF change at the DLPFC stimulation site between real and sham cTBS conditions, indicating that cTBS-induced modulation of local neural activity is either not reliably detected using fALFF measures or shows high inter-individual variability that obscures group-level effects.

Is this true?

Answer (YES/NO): YES